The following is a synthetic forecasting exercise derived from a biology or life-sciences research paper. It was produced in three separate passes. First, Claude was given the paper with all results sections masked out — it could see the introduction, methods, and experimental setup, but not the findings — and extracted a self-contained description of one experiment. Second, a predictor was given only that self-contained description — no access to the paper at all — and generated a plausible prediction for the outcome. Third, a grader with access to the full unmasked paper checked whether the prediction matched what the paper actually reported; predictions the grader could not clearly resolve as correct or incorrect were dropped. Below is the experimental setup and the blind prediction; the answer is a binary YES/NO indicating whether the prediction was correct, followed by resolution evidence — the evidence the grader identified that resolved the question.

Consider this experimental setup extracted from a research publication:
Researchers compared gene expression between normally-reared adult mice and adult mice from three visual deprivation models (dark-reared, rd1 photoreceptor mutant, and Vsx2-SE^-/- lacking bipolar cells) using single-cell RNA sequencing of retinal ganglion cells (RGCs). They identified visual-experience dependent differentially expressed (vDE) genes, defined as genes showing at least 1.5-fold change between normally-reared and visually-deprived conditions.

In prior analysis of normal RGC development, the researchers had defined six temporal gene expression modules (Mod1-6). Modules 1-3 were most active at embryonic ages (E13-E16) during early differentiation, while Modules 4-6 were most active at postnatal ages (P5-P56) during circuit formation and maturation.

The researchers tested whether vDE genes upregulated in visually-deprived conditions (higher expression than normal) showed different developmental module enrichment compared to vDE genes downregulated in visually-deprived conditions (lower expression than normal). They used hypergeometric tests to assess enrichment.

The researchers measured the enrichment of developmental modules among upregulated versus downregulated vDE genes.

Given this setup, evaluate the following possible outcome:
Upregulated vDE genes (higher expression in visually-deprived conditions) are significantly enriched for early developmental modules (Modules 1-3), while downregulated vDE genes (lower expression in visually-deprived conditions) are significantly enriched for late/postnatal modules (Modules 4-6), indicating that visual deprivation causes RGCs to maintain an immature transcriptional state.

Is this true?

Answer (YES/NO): YES